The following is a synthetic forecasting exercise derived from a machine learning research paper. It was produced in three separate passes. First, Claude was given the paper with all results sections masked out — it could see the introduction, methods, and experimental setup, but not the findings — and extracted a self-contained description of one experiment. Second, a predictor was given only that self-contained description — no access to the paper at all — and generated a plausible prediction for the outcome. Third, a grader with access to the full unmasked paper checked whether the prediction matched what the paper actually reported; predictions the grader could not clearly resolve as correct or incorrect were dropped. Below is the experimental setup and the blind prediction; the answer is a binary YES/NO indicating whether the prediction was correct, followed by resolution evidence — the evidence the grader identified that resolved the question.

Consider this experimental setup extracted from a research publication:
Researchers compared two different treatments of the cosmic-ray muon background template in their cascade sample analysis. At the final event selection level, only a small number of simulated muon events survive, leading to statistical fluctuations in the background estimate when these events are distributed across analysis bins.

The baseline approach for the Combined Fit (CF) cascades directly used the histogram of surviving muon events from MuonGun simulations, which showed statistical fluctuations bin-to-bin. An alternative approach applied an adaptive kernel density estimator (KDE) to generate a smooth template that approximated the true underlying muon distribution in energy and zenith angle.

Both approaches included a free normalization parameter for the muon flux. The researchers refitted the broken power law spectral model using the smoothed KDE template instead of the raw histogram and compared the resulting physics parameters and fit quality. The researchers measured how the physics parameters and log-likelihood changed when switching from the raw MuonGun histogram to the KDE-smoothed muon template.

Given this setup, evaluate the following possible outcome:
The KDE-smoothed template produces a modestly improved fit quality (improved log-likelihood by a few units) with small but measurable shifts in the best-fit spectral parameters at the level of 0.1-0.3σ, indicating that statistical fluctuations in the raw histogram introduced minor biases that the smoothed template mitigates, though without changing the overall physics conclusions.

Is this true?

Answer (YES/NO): NO